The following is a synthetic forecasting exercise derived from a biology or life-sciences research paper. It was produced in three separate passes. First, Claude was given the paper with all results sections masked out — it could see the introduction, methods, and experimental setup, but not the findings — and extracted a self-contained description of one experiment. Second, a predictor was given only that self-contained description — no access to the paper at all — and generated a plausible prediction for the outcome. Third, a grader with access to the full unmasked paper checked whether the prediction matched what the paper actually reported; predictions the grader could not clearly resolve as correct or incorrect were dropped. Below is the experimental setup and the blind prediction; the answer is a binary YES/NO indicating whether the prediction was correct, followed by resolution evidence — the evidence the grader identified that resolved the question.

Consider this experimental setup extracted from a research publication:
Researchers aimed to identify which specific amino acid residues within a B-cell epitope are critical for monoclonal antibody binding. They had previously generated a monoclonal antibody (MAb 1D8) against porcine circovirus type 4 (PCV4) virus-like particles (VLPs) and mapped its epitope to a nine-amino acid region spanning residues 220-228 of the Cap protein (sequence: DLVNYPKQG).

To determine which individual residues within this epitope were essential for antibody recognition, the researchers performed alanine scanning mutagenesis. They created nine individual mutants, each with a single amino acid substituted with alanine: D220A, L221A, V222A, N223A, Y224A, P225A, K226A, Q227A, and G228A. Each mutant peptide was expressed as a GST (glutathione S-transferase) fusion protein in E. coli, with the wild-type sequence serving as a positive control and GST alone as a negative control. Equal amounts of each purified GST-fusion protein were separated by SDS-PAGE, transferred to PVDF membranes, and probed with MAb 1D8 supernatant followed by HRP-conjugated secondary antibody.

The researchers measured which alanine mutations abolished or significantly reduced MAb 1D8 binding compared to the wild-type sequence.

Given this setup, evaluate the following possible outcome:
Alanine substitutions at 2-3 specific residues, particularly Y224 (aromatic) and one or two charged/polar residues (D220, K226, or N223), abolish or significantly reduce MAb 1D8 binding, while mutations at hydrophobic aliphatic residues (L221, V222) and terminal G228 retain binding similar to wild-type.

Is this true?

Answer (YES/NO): NO